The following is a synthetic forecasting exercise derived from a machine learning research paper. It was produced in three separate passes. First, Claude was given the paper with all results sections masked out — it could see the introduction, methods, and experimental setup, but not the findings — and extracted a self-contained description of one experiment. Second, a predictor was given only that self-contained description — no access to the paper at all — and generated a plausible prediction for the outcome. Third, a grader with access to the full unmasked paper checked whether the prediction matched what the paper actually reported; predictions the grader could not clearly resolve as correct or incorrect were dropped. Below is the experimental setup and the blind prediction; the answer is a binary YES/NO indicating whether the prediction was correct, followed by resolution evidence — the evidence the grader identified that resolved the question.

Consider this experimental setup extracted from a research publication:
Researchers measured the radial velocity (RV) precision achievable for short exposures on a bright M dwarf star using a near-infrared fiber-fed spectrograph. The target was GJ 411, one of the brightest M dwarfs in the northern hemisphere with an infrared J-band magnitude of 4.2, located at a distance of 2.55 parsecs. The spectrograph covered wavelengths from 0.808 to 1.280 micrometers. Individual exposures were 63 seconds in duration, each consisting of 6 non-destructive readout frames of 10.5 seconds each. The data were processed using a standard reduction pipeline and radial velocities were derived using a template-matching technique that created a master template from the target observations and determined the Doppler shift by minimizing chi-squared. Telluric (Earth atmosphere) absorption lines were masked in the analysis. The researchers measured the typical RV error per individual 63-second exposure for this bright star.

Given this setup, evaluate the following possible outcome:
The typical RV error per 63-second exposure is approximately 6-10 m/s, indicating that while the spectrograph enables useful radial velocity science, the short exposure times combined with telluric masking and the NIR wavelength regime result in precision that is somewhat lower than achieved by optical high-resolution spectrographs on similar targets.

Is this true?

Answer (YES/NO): NO